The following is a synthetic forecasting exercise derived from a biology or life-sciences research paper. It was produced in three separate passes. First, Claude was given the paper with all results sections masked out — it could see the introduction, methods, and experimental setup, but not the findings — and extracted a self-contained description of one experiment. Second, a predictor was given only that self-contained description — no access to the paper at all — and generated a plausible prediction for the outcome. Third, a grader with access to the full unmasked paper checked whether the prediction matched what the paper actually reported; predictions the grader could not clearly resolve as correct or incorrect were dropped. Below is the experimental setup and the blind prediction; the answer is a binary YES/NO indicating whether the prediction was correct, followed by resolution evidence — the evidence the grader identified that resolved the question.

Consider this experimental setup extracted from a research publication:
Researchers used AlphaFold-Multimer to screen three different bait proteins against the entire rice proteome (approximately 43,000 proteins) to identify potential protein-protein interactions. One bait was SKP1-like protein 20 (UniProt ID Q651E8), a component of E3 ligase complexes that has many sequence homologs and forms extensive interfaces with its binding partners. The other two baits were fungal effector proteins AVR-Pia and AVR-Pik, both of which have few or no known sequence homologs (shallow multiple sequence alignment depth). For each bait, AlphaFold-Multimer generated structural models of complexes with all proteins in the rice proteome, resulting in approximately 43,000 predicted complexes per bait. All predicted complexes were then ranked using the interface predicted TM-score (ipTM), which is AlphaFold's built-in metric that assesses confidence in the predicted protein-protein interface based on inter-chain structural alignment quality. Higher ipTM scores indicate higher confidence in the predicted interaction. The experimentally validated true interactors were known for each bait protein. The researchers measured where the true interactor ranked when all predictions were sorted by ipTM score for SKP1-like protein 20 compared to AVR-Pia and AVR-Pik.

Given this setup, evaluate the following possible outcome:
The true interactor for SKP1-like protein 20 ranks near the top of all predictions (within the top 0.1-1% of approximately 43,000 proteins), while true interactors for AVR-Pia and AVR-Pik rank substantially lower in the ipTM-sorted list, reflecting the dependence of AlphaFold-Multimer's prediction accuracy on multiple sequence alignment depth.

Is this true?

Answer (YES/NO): YES